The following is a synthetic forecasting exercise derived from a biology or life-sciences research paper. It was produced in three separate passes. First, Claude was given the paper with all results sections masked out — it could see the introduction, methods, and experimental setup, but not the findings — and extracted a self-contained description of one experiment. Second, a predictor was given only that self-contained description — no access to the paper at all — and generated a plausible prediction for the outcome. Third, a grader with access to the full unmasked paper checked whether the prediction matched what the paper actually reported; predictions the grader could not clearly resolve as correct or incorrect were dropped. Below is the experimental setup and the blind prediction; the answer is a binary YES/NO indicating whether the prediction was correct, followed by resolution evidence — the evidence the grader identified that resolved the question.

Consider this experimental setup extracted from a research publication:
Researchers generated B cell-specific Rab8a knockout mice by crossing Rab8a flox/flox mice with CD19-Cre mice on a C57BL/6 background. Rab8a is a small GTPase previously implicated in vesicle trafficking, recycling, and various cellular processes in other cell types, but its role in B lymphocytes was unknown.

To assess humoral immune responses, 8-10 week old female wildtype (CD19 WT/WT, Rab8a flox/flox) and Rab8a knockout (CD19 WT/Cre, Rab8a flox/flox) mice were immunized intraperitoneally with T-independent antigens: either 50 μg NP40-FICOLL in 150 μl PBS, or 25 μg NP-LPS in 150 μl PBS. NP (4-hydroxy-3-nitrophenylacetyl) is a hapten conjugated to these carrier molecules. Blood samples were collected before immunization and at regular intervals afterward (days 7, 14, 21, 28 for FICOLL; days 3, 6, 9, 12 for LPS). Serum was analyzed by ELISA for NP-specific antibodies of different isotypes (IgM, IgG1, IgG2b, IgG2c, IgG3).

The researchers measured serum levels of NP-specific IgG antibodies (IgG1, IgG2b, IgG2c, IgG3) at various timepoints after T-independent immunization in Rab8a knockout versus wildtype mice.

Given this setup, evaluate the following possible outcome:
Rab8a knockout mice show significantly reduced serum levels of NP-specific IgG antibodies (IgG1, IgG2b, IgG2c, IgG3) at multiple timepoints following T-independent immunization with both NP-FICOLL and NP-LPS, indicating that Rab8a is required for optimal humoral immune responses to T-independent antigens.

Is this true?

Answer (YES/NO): NO